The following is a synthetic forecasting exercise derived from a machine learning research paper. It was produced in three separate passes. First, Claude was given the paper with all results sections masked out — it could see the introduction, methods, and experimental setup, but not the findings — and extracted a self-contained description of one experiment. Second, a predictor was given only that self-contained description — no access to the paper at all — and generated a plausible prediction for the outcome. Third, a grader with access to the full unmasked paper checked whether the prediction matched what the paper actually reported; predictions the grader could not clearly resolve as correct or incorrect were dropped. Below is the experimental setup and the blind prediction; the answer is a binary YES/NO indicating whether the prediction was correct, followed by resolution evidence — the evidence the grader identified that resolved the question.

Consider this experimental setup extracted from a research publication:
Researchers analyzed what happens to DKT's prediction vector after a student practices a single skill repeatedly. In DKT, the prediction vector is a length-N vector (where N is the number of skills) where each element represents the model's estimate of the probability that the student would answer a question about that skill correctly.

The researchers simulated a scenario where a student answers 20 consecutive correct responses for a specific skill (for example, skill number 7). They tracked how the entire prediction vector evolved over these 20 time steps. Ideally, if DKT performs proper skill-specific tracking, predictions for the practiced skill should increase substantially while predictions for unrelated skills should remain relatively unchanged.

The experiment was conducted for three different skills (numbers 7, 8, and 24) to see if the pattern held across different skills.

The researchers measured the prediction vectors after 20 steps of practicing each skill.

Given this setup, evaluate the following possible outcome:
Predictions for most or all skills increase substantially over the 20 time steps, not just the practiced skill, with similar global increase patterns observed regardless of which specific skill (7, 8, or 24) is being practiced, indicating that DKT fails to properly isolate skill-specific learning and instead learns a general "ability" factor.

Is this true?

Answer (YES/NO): YES